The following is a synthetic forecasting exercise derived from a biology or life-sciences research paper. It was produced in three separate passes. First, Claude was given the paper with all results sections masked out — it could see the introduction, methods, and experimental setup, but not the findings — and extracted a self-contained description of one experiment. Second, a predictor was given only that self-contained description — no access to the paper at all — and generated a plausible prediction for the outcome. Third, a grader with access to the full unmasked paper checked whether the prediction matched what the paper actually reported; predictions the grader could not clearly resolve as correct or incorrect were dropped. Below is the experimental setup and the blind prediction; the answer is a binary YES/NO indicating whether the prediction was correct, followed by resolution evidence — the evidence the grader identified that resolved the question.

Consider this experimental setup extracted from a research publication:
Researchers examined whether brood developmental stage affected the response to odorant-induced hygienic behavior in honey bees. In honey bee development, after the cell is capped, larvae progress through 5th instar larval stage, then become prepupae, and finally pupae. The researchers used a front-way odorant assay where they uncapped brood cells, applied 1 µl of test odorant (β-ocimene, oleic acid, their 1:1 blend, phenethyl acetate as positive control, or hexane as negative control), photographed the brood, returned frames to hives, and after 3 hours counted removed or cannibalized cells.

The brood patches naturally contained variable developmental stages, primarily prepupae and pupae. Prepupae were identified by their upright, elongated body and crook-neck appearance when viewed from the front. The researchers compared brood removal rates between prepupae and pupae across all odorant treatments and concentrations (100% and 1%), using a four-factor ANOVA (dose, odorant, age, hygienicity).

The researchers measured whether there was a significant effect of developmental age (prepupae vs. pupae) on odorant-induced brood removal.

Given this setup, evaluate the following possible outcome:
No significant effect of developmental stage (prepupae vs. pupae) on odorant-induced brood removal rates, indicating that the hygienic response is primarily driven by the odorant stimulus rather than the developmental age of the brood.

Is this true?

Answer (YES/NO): YES